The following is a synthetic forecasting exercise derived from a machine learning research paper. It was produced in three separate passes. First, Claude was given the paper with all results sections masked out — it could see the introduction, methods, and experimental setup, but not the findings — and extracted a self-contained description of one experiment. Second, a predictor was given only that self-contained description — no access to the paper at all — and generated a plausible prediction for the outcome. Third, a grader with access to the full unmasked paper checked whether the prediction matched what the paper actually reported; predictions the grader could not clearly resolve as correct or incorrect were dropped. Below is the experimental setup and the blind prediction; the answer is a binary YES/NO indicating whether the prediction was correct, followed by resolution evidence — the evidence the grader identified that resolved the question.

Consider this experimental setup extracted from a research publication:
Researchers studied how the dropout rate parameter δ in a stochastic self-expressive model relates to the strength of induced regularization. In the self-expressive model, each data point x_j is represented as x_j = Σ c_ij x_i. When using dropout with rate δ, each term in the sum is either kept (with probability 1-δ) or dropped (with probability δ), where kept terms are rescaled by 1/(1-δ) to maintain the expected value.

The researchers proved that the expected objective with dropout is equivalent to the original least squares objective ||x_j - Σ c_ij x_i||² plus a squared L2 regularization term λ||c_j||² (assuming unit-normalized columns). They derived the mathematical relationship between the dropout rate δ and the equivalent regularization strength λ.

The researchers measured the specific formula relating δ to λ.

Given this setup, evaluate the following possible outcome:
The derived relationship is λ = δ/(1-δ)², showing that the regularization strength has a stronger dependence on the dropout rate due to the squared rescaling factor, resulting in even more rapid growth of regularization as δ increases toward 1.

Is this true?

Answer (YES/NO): NO